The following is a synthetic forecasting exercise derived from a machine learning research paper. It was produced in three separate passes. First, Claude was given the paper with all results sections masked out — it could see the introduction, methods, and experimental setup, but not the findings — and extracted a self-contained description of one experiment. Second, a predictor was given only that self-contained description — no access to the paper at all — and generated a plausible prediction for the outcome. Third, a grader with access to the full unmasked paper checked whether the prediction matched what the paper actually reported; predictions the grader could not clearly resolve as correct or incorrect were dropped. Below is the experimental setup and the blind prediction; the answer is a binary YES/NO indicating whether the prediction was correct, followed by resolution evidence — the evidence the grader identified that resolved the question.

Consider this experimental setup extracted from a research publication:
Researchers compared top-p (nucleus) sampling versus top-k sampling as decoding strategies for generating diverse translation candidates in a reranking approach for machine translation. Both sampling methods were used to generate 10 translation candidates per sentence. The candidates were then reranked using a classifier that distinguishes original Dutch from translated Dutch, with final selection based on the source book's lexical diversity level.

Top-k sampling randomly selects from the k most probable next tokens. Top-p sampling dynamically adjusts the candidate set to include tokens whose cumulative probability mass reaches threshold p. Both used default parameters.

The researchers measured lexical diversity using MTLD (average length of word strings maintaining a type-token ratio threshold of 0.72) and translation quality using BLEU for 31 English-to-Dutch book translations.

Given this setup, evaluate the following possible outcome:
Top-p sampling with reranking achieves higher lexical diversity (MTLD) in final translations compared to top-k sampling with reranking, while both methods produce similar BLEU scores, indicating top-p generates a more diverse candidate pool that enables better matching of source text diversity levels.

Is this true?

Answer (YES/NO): NO